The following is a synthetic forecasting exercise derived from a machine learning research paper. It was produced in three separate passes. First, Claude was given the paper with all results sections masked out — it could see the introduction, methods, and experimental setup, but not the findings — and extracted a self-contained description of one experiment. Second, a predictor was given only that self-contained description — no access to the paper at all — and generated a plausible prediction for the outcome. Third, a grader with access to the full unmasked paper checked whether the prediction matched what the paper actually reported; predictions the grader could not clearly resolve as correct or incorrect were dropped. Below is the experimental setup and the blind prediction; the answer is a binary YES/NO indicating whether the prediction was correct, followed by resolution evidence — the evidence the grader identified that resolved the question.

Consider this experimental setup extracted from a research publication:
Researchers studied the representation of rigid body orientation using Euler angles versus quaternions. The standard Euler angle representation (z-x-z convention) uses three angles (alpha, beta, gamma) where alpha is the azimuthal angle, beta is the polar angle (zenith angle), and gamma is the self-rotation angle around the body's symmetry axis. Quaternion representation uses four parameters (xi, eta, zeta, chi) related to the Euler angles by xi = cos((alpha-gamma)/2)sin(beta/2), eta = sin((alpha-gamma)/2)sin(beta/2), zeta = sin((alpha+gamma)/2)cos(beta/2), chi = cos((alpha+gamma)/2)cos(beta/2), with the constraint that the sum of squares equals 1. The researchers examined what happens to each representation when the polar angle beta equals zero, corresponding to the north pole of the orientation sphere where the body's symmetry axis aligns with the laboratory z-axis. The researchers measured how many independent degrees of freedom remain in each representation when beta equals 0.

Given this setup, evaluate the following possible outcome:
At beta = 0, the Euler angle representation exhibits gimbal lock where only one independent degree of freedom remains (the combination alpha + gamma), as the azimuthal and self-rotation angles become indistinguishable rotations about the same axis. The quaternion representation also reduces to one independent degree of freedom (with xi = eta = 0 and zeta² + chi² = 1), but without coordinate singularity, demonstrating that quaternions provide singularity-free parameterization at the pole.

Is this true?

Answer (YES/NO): YES